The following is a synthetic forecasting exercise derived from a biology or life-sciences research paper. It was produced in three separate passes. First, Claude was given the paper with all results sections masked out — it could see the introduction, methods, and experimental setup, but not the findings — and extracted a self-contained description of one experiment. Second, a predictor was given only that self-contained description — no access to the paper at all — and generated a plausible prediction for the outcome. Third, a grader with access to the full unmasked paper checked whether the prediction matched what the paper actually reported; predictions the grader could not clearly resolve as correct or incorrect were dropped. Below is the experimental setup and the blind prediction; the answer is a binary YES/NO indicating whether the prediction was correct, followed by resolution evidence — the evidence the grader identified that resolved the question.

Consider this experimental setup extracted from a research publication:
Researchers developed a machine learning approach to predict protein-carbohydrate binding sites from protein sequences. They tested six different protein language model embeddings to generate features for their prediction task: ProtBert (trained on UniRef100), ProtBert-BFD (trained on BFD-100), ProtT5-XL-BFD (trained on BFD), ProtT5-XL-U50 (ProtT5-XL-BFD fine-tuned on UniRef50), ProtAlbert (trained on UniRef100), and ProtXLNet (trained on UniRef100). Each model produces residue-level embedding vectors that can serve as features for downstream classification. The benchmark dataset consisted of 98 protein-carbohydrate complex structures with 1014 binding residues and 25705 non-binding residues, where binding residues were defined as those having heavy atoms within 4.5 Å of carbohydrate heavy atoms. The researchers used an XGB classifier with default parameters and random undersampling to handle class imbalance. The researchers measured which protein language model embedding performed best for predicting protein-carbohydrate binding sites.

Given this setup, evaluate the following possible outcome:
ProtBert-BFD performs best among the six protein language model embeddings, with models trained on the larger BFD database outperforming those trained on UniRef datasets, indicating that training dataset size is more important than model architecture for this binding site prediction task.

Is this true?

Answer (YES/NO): NO